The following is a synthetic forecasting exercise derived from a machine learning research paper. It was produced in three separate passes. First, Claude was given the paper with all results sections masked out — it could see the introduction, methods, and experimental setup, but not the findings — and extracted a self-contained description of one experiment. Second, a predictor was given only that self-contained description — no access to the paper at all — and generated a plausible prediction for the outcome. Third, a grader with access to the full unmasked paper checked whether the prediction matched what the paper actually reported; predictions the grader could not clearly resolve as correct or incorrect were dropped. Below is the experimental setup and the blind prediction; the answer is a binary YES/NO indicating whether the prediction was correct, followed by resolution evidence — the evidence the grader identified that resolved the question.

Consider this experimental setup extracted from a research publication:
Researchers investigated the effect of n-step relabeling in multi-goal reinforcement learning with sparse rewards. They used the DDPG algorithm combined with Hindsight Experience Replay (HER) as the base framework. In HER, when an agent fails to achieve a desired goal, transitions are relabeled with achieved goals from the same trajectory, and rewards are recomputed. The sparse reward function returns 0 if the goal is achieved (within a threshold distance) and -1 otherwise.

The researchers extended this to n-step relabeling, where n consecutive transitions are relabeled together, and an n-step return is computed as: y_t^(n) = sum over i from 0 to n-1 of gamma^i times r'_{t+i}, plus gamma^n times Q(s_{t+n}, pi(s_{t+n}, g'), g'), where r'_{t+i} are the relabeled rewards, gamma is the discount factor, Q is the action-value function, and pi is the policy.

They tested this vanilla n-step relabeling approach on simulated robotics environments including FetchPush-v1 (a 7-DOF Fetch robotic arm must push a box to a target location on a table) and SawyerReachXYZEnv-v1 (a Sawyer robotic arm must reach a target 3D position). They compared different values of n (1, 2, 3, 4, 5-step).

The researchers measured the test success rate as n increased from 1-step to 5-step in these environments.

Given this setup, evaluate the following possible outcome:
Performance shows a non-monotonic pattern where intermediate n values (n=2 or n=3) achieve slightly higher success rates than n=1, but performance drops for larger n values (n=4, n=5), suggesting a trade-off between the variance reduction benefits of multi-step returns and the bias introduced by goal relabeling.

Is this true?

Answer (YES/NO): NO